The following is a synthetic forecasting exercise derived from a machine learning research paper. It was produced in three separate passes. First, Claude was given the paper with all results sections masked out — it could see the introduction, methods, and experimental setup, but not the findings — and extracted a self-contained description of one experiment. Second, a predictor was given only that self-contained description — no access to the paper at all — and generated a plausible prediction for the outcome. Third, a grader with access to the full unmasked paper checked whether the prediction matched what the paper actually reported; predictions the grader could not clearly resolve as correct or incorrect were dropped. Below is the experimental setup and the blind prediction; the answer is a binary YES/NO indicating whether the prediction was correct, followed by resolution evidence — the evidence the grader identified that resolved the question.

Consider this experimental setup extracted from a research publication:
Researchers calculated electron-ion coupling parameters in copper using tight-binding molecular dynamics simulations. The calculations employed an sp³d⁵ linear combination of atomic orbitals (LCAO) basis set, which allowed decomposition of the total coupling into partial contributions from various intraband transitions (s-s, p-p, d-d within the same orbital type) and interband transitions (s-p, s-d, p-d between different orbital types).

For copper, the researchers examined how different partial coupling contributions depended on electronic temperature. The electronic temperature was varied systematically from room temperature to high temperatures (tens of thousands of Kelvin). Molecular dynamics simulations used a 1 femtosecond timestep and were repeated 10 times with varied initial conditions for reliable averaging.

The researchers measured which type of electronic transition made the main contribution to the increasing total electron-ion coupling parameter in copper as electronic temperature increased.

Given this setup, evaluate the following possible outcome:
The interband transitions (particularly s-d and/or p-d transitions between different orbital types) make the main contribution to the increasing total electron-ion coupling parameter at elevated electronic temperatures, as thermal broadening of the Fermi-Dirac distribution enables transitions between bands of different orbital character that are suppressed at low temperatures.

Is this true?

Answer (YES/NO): NO